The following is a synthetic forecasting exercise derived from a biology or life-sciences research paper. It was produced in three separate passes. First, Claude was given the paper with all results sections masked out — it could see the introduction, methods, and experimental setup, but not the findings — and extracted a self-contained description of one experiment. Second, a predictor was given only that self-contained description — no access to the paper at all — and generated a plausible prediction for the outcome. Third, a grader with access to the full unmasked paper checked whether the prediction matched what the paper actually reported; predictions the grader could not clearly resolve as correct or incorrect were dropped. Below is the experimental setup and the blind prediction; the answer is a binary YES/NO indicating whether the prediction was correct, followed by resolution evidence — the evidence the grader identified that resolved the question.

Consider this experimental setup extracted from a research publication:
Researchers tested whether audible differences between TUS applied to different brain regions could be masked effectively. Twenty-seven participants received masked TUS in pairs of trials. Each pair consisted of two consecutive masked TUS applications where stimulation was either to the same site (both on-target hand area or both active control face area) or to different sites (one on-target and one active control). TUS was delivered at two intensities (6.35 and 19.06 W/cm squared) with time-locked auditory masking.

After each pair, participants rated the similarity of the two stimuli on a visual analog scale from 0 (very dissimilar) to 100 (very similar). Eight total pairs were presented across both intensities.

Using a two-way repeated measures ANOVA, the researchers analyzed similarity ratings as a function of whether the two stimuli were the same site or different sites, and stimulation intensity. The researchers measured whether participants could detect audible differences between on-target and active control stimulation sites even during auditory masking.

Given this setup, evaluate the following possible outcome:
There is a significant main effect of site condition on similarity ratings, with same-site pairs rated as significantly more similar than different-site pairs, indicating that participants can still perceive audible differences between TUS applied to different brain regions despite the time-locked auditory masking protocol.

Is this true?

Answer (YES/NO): YES